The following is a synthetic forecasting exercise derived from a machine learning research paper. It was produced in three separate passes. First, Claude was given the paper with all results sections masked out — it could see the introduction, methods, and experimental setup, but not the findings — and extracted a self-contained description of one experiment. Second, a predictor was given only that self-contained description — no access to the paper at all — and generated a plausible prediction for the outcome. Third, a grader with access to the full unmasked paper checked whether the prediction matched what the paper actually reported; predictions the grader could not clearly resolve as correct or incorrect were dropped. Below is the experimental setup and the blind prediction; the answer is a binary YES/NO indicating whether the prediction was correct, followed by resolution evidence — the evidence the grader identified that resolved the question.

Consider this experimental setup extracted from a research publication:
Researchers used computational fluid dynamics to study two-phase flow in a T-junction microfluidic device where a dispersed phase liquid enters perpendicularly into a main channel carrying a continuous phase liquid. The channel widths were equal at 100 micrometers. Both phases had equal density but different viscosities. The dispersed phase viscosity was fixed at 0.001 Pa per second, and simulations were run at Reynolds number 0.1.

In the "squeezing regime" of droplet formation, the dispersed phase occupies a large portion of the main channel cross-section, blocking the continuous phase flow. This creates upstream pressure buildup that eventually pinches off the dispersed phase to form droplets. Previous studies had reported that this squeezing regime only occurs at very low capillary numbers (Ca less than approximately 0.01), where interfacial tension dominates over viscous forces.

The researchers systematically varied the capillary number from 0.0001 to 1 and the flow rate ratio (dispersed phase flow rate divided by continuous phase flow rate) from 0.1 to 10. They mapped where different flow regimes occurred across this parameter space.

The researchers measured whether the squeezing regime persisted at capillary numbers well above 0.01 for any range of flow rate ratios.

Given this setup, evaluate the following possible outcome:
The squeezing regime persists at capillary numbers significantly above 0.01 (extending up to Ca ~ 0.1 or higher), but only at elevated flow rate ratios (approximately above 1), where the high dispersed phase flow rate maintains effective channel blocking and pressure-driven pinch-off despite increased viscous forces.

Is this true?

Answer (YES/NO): YES